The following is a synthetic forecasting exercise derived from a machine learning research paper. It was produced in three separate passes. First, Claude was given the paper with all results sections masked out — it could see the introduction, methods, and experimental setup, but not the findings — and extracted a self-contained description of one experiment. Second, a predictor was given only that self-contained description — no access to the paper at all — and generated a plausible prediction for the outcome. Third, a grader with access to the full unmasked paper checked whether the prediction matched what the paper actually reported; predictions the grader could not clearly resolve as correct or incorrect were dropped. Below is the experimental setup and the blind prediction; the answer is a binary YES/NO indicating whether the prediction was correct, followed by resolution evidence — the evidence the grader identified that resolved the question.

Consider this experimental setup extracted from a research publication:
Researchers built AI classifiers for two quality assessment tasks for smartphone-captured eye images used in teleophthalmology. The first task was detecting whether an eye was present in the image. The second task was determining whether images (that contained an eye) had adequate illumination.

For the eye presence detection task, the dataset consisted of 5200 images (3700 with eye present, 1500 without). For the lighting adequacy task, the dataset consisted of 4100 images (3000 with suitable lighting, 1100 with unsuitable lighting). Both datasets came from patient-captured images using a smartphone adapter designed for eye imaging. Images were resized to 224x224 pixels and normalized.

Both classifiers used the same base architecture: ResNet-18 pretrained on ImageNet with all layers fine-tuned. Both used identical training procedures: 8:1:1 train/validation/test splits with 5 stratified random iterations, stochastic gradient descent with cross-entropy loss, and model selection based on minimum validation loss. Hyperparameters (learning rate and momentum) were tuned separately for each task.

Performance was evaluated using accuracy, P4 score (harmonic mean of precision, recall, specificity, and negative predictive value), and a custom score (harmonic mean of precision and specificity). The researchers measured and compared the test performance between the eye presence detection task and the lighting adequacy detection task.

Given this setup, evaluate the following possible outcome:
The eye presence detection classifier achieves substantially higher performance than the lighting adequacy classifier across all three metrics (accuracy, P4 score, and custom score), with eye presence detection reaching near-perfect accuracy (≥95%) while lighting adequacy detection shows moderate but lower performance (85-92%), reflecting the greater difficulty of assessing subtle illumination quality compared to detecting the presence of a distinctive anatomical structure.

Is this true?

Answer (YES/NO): YES